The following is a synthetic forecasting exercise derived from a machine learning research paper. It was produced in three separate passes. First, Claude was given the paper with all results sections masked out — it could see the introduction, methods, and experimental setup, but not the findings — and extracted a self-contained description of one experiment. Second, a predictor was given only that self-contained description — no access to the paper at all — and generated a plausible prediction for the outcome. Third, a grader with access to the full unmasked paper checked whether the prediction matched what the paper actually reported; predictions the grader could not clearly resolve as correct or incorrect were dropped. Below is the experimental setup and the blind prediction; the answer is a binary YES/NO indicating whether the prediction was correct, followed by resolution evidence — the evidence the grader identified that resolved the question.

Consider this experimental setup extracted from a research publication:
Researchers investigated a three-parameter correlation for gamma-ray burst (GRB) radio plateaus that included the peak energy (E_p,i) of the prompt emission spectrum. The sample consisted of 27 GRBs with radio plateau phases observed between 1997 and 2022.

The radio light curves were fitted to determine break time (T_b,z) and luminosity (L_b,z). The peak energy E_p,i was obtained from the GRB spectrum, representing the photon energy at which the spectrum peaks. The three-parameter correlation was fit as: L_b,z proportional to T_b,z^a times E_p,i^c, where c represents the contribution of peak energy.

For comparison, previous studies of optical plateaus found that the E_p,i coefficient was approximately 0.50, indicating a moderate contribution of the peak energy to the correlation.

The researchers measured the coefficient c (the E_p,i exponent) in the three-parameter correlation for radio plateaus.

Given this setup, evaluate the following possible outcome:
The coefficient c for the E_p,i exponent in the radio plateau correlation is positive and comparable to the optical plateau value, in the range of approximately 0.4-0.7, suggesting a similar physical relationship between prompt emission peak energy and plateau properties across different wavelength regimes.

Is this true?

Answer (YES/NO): NO